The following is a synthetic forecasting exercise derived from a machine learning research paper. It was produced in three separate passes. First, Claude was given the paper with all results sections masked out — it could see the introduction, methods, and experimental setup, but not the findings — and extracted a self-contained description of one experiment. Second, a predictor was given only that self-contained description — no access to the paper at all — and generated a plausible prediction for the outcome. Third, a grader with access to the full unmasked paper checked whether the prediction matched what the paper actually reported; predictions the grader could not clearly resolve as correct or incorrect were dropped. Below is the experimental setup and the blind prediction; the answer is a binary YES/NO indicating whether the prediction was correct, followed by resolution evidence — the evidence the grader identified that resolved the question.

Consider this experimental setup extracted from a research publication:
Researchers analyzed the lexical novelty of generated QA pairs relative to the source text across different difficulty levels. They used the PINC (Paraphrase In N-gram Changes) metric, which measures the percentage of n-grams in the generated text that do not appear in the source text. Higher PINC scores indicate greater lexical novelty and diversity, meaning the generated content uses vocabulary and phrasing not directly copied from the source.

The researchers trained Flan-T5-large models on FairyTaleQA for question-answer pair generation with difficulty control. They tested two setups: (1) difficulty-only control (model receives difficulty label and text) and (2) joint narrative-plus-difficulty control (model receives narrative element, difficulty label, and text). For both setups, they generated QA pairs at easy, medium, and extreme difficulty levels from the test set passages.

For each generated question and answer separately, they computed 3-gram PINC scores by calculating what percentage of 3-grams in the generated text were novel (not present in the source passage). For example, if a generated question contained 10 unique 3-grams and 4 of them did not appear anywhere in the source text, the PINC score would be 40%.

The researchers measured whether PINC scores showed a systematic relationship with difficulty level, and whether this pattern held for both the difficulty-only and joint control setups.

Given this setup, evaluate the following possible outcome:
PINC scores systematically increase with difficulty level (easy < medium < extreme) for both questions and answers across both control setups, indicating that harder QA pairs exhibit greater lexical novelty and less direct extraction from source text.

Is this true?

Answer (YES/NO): YES